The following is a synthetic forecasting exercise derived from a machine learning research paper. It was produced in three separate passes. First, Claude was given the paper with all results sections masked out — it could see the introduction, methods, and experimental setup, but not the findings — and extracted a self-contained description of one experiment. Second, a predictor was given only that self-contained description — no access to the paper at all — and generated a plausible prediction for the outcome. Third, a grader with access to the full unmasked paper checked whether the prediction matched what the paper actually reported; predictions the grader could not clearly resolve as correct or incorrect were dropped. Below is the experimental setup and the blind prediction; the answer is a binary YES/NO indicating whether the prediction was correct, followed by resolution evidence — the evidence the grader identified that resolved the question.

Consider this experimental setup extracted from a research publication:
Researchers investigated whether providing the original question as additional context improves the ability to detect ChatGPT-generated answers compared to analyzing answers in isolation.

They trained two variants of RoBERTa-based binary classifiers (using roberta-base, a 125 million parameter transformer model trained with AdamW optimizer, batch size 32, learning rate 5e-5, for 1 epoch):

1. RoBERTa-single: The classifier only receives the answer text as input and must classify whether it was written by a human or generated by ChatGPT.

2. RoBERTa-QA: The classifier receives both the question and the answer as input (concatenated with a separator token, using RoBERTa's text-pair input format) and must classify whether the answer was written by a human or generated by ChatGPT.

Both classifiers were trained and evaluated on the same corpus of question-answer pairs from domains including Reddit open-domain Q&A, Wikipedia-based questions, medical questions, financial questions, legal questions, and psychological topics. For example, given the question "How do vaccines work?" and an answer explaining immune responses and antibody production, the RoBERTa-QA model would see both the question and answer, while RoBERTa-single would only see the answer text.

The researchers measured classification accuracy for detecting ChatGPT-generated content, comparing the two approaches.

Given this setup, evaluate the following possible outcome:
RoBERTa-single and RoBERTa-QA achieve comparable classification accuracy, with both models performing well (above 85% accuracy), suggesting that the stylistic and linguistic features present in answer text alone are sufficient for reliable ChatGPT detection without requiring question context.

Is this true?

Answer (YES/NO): NO